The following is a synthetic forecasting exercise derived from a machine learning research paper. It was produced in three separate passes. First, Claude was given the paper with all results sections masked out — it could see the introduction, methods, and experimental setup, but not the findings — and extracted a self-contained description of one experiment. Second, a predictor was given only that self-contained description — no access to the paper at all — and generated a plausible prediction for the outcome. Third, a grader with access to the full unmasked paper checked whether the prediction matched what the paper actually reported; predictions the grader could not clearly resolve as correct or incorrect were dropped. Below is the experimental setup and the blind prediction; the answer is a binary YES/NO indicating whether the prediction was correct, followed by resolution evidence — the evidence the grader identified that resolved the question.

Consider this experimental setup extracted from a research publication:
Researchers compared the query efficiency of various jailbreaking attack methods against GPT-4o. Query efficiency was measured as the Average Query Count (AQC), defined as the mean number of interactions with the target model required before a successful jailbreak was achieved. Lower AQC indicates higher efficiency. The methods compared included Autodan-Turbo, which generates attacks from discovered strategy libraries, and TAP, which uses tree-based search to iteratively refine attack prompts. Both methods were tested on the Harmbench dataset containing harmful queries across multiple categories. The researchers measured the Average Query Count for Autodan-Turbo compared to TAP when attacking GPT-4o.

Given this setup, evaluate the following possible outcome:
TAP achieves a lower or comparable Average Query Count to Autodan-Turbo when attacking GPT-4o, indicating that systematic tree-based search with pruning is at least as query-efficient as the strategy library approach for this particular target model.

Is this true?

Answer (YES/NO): NO